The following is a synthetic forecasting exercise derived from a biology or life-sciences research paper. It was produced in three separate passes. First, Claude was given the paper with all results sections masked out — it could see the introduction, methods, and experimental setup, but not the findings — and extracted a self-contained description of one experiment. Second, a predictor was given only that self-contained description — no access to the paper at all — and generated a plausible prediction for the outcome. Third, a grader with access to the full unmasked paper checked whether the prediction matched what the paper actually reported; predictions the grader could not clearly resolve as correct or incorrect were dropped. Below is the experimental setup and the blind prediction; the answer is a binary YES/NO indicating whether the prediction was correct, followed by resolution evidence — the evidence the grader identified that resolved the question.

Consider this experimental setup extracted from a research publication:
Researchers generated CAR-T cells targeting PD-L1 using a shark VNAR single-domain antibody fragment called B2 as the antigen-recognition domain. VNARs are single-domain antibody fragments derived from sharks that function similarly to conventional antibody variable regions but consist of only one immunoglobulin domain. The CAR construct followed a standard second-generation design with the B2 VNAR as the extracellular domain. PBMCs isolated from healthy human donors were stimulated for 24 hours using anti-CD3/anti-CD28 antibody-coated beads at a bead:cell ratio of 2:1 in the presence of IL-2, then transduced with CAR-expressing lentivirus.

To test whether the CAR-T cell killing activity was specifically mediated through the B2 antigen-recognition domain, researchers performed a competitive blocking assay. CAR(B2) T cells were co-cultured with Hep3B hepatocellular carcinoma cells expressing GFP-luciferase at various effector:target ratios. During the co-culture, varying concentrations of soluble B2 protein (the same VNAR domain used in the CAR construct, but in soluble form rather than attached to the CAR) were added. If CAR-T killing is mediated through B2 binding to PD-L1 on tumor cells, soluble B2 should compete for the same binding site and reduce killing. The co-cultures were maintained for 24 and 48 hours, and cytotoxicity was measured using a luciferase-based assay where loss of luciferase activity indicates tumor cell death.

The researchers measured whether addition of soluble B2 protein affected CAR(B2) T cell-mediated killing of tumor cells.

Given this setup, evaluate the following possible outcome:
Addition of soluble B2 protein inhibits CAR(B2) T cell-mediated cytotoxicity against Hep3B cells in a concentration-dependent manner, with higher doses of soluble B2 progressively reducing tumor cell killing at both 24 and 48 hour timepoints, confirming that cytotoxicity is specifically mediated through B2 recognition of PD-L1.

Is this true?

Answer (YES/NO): NO